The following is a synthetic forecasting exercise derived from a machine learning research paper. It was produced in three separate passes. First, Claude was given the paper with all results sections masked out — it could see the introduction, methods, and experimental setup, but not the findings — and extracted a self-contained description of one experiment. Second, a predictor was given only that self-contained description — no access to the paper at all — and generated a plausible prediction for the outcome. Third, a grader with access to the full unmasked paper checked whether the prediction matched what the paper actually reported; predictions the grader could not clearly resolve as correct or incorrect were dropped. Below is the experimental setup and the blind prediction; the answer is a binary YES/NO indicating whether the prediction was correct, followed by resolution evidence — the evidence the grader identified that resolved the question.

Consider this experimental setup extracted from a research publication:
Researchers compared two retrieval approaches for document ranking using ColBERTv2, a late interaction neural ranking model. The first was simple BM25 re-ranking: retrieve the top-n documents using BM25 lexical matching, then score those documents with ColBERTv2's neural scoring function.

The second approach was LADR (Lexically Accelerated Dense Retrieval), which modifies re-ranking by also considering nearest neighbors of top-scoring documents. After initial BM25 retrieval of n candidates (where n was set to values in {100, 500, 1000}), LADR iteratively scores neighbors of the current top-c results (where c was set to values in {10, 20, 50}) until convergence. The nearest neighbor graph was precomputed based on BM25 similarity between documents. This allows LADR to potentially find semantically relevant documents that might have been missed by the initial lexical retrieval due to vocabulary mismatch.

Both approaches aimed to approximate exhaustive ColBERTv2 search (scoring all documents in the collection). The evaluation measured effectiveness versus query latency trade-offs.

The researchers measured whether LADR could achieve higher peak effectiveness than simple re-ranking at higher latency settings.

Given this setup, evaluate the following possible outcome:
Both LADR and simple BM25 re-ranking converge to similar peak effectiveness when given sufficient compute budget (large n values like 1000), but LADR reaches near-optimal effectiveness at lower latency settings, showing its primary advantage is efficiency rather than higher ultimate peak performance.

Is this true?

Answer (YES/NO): NO